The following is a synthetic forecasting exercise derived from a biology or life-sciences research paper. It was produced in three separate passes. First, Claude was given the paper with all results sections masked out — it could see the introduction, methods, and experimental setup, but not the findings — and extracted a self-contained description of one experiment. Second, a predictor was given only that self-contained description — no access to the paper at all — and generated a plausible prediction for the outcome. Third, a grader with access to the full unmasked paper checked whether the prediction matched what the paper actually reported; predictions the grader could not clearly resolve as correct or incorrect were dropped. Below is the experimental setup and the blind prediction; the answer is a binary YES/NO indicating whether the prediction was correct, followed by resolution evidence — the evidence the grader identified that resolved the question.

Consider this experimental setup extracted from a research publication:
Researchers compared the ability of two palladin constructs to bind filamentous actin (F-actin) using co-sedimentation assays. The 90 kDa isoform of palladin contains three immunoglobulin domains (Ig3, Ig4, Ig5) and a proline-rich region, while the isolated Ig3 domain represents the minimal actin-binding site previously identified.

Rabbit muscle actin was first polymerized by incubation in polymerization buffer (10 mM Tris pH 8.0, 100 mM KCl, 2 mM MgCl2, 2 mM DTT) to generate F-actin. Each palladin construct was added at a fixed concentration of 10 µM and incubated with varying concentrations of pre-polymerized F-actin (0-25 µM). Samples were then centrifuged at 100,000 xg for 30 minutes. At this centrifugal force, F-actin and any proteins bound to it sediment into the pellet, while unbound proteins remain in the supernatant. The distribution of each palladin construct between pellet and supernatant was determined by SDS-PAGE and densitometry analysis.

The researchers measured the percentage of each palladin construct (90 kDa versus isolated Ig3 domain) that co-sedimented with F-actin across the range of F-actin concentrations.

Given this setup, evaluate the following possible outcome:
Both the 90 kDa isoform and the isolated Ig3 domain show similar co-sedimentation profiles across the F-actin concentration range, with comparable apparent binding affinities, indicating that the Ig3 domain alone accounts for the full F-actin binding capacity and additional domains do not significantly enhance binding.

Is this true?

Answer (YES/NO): NO